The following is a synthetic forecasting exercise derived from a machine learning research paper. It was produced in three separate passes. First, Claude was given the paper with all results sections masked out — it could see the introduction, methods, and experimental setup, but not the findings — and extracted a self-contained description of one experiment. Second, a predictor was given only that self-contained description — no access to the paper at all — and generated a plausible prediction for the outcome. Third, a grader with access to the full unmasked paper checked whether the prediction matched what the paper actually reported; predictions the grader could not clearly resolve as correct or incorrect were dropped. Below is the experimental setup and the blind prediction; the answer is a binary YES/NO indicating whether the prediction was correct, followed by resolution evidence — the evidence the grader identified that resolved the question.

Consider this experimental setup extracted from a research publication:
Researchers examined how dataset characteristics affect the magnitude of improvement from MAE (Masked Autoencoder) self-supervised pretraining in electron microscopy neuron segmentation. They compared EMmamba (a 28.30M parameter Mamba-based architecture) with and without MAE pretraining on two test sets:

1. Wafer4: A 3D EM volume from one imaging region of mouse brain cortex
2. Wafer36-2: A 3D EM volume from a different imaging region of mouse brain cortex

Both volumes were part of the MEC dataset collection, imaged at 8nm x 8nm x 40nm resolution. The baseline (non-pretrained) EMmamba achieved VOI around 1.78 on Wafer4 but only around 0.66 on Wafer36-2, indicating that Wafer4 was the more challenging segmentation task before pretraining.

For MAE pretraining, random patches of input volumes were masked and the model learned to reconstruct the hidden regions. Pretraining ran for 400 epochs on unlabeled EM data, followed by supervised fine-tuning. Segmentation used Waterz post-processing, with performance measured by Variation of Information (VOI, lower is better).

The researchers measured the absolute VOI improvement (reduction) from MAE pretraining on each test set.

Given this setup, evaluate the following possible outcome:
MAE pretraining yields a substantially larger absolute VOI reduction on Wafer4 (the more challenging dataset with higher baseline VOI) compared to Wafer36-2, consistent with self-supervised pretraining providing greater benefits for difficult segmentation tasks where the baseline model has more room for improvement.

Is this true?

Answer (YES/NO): YES